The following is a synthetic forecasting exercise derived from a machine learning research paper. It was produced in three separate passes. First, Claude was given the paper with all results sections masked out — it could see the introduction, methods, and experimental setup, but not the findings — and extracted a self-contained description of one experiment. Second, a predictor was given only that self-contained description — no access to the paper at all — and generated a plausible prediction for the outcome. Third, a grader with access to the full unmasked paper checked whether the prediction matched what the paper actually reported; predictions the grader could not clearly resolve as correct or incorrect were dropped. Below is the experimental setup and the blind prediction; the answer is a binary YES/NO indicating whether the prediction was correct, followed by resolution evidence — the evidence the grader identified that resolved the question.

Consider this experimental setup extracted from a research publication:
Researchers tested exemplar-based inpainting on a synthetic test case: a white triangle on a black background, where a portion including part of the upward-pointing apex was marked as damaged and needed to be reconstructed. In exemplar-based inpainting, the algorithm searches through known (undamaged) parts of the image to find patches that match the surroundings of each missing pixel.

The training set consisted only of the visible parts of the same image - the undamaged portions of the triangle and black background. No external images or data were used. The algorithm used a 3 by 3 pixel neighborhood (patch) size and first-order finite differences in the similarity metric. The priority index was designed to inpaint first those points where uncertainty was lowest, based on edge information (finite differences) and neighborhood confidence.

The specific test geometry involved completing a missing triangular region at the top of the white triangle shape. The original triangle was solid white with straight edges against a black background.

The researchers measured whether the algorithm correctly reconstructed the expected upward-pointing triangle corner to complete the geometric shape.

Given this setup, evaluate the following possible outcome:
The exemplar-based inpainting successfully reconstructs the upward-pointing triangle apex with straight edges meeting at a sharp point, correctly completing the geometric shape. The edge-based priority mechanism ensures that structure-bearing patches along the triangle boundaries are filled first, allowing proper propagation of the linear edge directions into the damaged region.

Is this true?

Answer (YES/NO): NO